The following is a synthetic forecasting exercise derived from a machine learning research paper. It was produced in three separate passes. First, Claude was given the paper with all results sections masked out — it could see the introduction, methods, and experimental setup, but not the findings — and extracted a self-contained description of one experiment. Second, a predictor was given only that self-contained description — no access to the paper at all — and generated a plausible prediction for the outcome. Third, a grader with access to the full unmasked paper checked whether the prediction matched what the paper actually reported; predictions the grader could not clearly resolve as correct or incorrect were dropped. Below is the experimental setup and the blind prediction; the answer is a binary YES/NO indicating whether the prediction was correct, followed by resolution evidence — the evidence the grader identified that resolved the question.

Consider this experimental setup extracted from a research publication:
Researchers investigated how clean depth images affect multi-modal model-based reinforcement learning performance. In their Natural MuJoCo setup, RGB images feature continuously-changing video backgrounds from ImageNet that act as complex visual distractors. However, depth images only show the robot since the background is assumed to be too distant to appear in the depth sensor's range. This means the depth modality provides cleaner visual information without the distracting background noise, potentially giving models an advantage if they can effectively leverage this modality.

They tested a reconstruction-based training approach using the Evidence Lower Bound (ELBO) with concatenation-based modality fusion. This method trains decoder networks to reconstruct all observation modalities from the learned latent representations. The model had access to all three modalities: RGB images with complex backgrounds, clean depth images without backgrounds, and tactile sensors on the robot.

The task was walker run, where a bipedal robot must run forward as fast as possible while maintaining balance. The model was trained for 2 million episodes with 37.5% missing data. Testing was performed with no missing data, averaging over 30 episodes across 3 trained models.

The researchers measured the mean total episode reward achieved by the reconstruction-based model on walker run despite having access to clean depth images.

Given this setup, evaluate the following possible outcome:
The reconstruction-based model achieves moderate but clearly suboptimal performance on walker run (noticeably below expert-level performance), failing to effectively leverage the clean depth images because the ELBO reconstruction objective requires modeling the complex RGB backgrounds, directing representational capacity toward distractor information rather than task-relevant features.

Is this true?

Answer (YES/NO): NO